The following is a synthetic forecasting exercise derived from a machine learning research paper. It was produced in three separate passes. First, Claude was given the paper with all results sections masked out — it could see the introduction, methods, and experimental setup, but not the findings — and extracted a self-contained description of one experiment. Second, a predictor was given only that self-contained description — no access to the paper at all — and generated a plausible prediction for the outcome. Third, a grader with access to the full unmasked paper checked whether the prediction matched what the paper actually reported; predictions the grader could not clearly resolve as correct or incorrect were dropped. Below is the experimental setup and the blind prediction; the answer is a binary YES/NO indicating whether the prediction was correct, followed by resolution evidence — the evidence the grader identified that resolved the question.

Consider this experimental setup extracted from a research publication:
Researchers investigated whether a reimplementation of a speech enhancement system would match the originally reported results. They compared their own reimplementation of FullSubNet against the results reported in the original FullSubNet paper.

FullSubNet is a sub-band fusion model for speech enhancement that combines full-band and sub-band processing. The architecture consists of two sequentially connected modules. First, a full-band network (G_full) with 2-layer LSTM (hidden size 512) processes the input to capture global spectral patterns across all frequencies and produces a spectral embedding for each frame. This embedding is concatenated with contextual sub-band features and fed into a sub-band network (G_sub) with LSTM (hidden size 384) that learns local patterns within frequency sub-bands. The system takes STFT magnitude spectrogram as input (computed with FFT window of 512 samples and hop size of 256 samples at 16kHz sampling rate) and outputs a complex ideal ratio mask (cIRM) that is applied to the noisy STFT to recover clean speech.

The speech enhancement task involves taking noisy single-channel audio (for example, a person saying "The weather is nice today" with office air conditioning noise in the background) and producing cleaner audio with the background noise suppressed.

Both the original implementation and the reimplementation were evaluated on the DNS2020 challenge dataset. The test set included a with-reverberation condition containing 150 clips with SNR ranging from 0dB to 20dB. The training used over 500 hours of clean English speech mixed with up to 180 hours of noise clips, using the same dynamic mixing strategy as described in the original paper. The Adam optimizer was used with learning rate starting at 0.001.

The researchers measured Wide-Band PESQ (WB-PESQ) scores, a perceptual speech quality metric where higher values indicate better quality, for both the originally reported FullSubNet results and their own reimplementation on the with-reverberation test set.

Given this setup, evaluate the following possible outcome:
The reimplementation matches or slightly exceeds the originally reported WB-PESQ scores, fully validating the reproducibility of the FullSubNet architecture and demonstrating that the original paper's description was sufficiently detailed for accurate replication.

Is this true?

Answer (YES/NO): YES